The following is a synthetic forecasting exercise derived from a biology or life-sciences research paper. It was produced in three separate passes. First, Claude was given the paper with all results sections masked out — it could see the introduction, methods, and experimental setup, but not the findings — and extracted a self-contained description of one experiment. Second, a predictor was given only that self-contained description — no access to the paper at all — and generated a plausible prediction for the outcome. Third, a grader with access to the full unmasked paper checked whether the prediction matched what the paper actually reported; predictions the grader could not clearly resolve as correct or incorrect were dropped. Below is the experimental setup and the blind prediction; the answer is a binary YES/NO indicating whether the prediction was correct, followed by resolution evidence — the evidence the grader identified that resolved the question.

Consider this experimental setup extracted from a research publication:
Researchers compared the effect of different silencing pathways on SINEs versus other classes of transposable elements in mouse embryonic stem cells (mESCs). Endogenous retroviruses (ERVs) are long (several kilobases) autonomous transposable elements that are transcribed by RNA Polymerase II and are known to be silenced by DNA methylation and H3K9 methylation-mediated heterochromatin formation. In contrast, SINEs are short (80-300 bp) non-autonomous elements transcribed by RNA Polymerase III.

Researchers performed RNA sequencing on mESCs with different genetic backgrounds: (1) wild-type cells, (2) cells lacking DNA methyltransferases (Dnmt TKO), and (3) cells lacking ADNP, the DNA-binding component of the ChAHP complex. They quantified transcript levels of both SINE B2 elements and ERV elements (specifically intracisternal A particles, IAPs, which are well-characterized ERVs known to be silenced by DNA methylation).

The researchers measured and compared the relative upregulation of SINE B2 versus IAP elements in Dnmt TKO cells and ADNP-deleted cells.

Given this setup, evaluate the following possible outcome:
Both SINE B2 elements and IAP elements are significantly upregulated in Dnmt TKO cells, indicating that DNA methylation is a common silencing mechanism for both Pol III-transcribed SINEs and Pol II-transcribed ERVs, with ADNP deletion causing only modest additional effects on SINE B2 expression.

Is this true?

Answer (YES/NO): NO